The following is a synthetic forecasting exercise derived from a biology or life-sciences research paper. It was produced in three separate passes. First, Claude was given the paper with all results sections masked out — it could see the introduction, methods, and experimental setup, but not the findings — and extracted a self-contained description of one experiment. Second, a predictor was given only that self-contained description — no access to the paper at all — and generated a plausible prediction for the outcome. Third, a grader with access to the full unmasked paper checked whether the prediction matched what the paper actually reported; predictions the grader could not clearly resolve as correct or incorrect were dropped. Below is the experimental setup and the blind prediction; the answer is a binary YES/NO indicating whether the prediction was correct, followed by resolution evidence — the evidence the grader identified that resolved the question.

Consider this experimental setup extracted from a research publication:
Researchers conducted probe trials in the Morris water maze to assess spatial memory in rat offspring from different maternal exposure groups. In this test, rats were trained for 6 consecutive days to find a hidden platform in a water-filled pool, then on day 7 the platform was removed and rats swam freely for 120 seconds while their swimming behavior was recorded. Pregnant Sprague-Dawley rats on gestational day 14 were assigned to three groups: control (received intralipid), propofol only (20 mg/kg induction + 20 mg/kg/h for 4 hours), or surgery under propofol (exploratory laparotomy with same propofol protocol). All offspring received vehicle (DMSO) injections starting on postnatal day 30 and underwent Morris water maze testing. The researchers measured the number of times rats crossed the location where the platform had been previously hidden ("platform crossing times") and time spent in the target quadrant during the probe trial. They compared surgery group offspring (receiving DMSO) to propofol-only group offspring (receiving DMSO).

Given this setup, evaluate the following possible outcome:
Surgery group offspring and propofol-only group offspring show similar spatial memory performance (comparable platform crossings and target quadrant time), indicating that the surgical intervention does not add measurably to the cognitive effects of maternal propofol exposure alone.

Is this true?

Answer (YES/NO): NO